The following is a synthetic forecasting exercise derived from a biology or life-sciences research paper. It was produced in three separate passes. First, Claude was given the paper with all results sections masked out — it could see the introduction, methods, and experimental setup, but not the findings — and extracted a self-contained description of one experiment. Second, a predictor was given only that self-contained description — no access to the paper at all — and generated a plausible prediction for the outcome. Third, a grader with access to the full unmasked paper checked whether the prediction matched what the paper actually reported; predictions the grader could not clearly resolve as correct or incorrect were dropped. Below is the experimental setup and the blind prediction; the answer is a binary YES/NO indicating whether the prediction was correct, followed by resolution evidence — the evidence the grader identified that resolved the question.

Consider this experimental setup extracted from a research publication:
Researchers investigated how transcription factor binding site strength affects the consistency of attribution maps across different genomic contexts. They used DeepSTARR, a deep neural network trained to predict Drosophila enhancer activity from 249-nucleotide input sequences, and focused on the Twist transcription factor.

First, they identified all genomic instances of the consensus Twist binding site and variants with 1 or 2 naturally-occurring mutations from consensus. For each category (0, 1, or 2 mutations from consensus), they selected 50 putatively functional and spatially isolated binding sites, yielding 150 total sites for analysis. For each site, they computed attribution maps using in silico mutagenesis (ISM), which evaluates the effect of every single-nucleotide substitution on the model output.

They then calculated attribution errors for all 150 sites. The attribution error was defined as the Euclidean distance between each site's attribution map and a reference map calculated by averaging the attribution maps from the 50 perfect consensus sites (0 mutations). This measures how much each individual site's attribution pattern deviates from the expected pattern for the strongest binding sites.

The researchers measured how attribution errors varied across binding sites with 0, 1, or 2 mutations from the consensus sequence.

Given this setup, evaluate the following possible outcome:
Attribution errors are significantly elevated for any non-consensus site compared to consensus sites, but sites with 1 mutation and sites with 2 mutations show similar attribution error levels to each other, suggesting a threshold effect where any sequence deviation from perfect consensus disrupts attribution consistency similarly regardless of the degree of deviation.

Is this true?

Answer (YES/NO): NO